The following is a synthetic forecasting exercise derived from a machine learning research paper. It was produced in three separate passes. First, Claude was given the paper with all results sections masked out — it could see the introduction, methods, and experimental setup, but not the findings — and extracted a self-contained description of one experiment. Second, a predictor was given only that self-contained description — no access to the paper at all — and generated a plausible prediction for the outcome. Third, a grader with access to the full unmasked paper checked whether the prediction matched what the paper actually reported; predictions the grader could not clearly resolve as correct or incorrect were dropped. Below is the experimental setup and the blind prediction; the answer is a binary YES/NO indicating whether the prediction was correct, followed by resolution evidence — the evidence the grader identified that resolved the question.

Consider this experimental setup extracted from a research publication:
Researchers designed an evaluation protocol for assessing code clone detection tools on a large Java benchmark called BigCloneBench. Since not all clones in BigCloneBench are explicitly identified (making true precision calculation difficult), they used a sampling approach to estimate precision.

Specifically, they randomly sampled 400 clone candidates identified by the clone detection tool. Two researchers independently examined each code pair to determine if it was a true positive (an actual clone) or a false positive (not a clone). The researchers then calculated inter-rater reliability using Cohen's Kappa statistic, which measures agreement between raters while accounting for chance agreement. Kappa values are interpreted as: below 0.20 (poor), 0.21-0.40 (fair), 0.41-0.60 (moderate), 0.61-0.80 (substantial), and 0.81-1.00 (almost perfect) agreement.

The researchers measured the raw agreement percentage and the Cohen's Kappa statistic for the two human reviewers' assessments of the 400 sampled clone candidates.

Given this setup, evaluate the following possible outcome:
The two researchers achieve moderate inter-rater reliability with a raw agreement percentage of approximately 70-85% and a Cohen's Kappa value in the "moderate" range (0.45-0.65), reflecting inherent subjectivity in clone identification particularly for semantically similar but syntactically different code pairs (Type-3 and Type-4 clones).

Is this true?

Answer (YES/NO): NO